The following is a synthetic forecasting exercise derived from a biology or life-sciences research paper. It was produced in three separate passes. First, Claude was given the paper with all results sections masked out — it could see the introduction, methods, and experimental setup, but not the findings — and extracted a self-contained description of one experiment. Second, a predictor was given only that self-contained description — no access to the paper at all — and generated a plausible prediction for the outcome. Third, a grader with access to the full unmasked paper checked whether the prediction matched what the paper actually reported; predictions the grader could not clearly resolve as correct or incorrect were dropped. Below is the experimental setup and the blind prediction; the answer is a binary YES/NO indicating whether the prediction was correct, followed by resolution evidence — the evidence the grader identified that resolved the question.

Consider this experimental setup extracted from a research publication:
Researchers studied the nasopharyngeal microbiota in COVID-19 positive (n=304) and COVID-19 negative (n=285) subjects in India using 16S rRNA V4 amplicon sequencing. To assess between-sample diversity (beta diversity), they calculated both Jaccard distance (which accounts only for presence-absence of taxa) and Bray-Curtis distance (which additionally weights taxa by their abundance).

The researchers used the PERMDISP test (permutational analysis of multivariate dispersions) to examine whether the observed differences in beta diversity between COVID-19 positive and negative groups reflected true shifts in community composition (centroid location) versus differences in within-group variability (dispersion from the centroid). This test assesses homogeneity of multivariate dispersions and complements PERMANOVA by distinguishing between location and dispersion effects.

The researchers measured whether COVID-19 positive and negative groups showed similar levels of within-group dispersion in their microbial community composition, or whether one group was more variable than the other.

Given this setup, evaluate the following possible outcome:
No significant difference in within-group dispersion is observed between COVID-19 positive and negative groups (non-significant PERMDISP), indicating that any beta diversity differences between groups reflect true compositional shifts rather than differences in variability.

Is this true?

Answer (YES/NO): YES